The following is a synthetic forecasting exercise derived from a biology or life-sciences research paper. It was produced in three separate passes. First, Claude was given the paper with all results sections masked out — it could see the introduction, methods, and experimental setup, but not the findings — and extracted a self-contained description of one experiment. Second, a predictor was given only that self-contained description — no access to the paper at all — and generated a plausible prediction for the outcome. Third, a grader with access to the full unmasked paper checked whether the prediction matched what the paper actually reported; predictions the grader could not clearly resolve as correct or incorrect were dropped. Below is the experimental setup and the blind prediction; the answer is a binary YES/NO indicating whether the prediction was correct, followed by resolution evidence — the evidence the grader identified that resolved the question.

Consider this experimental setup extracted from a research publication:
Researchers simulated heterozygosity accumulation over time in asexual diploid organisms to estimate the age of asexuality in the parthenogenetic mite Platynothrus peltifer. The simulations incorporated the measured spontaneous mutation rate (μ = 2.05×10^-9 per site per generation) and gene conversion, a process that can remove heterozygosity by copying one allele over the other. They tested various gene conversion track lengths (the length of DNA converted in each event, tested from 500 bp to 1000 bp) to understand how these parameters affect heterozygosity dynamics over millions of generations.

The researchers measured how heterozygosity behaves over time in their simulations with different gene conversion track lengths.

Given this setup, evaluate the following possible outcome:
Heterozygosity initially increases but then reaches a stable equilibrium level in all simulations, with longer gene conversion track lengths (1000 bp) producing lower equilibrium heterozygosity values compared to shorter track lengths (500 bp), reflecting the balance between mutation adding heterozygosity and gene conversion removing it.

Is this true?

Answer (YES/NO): NO